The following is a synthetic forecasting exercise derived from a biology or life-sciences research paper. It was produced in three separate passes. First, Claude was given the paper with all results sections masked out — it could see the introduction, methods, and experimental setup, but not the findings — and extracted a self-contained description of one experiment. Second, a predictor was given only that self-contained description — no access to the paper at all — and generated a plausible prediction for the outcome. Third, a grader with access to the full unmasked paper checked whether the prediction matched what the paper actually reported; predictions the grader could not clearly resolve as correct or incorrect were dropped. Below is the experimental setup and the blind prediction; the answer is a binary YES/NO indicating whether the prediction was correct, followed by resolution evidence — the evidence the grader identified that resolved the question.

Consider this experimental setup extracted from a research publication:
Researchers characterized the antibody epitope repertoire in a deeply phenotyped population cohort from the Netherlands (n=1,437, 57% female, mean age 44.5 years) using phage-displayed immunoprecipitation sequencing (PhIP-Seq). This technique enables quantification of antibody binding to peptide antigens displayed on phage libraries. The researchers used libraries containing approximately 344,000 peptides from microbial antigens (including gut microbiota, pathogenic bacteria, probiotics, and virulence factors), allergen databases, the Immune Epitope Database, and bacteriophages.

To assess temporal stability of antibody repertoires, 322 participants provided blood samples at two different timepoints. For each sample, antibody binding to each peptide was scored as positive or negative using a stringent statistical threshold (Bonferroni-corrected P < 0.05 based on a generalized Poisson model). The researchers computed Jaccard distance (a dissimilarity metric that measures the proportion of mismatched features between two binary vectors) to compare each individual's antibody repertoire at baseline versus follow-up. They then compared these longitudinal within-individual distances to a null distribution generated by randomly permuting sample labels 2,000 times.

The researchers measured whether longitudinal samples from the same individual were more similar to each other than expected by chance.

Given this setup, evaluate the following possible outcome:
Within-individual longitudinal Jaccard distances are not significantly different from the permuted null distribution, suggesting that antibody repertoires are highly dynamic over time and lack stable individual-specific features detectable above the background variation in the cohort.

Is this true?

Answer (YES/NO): NO